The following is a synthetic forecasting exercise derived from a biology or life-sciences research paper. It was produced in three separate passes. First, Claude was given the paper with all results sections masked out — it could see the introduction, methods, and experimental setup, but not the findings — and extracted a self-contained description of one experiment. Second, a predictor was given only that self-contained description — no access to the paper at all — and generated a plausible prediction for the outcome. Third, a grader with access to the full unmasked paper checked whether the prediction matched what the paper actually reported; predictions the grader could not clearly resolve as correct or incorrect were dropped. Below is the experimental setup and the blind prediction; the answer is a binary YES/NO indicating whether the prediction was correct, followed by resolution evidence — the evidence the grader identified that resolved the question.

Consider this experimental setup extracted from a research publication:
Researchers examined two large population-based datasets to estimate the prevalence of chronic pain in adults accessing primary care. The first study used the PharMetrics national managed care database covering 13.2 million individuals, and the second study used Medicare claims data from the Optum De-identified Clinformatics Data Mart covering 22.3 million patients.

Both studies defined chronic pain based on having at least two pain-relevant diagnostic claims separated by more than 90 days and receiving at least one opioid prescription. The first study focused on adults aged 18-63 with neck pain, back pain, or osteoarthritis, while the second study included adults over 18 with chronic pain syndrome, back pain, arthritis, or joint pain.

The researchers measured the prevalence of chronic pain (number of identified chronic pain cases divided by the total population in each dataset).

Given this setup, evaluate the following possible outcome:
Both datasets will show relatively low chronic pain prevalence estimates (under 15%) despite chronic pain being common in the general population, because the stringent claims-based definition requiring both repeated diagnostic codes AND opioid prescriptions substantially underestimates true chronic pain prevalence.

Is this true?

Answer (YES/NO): YES